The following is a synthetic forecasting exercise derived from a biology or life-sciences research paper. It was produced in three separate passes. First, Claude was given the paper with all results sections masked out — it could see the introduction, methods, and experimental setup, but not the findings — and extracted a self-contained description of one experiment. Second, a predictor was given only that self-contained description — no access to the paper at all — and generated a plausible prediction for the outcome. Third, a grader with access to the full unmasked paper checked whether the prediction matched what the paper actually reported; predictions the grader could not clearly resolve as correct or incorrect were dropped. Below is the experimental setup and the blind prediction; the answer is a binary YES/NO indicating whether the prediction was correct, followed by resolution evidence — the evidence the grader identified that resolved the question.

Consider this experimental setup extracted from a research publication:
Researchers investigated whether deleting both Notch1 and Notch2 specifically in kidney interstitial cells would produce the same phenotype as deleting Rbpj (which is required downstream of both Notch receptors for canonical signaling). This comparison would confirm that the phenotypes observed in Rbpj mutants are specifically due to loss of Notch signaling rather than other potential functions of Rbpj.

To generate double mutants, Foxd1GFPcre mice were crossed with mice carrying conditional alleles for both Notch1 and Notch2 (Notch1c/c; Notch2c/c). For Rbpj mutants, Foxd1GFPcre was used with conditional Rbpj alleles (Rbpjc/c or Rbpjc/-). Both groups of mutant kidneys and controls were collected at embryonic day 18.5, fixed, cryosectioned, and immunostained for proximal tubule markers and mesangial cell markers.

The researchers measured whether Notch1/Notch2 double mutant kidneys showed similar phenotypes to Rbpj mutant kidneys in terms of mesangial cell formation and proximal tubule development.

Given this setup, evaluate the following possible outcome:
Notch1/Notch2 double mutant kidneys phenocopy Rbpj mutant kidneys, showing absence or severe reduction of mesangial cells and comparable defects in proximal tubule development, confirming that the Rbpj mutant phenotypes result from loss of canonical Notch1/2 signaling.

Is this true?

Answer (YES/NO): YES